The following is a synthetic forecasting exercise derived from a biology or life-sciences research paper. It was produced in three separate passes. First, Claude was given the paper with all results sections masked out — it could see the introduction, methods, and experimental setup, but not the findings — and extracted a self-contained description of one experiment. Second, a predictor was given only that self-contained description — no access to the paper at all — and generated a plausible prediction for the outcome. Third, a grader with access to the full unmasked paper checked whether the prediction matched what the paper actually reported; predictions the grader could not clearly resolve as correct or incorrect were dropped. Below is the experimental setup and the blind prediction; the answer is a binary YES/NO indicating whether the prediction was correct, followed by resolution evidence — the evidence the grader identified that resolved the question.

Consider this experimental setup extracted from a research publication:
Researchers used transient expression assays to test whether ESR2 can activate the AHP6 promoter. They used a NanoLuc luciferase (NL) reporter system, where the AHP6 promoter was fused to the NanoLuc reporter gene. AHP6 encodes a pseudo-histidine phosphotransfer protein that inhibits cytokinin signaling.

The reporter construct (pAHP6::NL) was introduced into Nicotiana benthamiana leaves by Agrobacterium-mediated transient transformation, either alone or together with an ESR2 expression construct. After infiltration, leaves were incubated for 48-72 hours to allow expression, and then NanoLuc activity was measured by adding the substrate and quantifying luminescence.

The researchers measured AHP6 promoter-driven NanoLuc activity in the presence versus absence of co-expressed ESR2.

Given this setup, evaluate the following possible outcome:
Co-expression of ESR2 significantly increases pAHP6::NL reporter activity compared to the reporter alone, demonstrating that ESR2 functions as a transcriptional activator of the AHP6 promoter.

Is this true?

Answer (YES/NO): YES